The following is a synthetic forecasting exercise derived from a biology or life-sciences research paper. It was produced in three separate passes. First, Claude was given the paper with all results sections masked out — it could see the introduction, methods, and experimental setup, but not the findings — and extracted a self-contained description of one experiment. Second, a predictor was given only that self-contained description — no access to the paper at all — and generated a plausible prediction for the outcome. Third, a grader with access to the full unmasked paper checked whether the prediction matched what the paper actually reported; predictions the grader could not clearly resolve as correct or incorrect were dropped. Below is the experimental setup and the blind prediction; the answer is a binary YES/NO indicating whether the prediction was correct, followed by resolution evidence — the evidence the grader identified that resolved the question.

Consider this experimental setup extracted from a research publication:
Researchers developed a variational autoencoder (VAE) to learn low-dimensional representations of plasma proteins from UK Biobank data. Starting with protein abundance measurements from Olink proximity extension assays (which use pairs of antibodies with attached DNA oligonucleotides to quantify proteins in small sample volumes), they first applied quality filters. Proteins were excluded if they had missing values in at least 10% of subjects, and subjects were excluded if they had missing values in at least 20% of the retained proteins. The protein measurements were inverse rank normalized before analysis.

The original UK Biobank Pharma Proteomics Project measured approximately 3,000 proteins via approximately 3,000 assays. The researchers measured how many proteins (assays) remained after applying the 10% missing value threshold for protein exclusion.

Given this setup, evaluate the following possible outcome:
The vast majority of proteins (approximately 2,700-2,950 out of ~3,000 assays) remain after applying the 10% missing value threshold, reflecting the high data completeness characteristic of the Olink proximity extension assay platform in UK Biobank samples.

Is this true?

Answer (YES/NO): YES